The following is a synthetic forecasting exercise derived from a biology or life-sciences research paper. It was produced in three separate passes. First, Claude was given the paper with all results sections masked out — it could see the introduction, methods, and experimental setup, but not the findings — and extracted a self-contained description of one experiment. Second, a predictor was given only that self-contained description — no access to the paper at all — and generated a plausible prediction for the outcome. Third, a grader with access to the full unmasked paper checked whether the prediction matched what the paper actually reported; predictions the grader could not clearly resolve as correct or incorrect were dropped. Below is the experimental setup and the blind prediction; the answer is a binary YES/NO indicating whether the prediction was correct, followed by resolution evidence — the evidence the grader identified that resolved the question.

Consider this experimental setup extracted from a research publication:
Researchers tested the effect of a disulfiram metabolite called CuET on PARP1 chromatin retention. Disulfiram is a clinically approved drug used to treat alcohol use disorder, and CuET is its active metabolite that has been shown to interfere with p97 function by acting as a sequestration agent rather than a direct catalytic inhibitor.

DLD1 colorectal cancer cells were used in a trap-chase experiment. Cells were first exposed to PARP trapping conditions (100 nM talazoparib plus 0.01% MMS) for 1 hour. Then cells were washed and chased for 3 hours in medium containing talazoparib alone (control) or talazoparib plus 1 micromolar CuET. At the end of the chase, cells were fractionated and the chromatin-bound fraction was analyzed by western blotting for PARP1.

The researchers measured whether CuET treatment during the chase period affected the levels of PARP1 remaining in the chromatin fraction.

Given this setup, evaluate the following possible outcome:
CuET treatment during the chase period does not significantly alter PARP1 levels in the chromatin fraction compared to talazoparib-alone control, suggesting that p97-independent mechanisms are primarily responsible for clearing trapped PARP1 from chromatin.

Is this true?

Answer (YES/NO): NO